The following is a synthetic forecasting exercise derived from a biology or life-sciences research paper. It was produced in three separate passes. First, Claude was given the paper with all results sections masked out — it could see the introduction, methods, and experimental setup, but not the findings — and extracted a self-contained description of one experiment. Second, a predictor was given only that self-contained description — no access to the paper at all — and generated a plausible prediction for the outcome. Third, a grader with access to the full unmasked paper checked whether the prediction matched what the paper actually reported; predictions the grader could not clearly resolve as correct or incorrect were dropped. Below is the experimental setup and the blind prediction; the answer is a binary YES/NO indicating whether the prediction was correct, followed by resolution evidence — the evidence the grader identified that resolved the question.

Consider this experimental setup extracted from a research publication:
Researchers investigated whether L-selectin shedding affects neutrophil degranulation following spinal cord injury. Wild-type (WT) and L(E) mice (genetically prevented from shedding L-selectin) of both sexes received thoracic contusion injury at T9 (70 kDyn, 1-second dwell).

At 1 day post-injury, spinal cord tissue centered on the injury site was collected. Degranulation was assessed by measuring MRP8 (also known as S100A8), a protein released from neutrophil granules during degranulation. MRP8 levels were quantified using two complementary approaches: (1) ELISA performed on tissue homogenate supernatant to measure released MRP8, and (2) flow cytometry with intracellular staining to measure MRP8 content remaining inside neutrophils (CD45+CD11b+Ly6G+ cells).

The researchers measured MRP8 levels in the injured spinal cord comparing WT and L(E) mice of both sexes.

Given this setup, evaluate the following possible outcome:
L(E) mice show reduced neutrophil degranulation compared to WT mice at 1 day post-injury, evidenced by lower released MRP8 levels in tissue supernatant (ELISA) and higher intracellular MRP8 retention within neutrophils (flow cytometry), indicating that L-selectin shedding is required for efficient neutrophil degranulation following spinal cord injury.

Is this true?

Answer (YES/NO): NO